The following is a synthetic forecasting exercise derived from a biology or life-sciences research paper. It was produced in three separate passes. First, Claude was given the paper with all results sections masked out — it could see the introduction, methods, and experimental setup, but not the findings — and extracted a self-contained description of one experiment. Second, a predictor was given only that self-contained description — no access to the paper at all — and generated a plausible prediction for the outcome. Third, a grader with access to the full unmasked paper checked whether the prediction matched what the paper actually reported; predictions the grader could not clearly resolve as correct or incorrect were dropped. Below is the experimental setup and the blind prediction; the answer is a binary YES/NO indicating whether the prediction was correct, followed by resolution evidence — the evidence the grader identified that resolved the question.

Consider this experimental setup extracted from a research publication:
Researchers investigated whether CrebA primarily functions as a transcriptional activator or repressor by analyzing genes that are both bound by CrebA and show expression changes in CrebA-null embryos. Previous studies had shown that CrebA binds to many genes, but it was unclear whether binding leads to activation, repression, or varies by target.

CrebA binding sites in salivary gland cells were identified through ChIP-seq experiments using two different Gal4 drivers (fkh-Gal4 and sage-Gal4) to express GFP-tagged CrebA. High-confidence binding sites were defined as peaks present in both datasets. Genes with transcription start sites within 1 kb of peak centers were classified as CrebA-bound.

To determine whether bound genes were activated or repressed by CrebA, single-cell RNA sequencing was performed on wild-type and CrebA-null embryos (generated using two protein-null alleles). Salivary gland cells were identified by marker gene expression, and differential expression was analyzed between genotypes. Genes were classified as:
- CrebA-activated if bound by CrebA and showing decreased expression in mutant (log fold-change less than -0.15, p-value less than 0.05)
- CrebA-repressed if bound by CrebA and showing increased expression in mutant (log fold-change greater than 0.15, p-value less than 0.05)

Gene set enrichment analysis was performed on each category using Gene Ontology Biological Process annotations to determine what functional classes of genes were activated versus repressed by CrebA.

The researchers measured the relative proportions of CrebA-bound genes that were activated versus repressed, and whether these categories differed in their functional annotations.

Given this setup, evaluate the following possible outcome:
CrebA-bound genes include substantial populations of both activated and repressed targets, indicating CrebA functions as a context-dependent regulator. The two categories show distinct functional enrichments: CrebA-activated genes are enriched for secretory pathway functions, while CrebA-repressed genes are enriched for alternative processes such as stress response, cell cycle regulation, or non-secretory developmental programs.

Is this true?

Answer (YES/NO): NO